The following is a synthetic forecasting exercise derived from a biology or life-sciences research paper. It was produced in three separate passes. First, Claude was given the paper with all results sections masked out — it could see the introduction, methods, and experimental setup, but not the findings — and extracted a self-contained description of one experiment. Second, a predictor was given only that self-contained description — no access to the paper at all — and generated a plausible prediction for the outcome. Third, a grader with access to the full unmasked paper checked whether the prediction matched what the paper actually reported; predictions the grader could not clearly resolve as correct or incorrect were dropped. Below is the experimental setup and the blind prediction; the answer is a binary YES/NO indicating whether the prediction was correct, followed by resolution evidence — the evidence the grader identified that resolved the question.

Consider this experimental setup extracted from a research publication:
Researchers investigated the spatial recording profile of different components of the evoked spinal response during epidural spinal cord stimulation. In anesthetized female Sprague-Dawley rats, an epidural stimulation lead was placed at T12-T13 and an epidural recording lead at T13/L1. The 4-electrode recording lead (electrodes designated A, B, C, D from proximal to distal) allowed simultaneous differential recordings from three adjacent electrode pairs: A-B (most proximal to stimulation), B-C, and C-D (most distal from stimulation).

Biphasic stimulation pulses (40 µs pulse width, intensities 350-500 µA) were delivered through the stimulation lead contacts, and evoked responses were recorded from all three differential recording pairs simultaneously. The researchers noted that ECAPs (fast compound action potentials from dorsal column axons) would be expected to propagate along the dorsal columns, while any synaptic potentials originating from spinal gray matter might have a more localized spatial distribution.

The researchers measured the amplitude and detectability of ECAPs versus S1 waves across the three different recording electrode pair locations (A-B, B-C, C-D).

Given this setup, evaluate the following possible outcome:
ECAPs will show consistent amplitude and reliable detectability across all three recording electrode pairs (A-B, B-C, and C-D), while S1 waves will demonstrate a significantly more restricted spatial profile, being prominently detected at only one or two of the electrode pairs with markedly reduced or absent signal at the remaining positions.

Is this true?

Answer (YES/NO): NO